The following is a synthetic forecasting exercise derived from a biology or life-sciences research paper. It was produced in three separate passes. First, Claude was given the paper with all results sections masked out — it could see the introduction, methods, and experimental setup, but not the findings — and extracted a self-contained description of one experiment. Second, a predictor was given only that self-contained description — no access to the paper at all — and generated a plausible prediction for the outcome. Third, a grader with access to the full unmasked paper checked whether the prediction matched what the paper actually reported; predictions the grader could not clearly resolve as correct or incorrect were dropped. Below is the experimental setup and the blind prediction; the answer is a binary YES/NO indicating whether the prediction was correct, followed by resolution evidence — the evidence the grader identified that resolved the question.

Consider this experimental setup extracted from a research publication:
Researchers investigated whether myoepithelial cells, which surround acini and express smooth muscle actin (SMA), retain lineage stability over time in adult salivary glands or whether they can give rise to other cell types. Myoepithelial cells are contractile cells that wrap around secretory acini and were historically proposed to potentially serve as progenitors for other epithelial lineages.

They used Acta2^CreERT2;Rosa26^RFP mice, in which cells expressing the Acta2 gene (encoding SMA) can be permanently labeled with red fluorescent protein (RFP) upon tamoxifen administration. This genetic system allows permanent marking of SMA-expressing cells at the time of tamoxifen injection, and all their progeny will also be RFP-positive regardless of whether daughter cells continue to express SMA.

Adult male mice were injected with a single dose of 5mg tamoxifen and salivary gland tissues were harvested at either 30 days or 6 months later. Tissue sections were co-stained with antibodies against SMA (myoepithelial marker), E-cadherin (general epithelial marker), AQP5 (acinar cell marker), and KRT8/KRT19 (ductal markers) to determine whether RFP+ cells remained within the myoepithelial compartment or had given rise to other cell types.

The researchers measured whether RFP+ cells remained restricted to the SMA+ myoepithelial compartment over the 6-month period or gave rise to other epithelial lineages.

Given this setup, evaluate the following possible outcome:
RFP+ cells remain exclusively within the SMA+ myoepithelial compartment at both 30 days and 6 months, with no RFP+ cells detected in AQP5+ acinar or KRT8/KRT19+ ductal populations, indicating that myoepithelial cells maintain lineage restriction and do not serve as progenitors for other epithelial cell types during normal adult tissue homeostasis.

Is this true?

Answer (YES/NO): YES